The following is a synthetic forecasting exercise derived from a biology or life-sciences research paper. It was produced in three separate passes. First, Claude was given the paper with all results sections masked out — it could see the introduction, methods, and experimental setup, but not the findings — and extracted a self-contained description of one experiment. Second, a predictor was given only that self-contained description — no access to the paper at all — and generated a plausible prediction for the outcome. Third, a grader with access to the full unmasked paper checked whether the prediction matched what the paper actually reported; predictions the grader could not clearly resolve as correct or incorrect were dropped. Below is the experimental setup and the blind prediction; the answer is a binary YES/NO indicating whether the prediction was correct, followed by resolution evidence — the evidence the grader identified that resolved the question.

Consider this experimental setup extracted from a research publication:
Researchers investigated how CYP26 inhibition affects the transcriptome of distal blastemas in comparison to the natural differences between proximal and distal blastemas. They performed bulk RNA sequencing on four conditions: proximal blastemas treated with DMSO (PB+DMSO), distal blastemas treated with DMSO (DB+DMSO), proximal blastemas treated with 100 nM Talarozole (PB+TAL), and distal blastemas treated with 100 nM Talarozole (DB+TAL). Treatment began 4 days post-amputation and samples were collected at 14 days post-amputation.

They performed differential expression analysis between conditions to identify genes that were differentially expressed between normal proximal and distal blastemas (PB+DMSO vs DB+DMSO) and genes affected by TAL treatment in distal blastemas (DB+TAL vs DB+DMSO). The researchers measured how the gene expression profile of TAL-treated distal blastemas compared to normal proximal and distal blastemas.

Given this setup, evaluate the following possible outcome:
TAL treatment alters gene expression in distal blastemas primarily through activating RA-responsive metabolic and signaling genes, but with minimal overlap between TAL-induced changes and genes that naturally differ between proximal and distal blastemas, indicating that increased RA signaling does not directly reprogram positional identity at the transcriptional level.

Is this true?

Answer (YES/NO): NO